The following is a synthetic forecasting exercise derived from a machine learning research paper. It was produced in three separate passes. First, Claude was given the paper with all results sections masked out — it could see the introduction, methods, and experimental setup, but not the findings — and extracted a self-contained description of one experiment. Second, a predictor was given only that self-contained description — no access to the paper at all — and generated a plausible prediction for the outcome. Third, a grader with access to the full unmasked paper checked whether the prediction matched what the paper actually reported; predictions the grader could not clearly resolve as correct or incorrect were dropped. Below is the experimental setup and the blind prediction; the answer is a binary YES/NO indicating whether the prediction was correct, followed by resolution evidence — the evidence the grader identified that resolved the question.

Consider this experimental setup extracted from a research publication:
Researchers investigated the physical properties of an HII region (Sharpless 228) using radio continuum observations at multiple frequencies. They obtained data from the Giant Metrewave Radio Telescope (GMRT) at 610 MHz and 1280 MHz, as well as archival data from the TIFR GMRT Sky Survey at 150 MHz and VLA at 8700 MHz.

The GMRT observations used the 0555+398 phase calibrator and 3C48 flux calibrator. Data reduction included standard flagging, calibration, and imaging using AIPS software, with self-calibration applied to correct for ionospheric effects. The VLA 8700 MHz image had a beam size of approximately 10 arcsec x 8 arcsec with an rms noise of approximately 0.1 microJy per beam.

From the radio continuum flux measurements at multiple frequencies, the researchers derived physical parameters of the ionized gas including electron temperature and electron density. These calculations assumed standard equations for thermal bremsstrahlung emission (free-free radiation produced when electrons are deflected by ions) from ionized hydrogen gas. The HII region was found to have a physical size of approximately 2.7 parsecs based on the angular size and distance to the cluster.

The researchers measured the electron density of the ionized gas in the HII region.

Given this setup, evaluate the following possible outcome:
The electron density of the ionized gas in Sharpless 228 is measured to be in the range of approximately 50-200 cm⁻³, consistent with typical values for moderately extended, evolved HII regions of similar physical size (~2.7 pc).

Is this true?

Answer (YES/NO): YES